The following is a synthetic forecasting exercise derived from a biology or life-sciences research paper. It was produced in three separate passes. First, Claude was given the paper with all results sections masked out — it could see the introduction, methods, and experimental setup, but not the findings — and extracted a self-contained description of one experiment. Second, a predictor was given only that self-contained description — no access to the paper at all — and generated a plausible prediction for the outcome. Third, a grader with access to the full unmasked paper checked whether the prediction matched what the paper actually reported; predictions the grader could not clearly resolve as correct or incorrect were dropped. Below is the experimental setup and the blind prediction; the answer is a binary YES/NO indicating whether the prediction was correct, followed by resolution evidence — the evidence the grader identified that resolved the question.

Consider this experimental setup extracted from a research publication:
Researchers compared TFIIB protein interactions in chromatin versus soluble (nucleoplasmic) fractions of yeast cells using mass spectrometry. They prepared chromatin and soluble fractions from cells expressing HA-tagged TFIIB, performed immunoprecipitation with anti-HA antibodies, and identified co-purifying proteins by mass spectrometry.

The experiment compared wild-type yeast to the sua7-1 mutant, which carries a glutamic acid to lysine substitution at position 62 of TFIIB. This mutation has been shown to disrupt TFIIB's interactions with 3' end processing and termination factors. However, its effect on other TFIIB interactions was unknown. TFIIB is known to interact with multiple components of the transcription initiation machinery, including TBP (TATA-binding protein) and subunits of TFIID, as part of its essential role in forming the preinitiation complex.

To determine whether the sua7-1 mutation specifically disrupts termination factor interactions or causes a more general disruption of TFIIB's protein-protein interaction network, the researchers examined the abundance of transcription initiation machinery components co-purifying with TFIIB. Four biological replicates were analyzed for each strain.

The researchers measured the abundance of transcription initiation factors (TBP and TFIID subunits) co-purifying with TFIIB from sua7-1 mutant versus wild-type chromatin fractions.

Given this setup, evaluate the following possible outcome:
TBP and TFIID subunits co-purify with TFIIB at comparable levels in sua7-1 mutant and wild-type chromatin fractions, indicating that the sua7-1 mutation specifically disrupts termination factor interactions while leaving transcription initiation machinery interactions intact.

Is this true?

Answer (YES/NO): YES